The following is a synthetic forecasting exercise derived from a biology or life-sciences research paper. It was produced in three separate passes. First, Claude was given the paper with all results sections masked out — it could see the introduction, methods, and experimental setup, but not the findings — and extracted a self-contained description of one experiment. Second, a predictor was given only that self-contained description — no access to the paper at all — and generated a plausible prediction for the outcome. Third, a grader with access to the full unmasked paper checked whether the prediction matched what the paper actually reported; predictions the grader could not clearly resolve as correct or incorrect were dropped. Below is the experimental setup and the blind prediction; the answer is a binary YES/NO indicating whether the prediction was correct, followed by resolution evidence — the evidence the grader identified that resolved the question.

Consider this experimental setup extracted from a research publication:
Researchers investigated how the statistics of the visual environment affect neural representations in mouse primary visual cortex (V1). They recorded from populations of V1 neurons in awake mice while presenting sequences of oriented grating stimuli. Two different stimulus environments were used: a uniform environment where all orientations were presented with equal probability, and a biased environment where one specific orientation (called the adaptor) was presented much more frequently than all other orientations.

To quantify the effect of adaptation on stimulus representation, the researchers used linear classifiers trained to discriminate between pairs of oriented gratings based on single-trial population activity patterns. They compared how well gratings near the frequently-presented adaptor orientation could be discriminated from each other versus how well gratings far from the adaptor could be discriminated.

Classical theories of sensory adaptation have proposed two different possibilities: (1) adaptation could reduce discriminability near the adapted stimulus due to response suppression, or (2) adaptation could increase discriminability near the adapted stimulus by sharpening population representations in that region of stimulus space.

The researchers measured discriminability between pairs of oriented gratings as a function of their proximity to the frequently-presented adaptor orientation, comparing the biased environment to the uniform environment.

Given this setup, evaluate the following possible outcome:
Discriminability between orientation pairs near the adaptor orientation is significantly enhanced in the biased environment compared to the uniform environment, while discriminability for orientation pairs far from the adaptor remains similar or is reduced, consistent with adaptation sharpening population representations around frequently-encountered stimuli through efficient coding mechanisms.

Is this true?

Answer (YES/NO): YES